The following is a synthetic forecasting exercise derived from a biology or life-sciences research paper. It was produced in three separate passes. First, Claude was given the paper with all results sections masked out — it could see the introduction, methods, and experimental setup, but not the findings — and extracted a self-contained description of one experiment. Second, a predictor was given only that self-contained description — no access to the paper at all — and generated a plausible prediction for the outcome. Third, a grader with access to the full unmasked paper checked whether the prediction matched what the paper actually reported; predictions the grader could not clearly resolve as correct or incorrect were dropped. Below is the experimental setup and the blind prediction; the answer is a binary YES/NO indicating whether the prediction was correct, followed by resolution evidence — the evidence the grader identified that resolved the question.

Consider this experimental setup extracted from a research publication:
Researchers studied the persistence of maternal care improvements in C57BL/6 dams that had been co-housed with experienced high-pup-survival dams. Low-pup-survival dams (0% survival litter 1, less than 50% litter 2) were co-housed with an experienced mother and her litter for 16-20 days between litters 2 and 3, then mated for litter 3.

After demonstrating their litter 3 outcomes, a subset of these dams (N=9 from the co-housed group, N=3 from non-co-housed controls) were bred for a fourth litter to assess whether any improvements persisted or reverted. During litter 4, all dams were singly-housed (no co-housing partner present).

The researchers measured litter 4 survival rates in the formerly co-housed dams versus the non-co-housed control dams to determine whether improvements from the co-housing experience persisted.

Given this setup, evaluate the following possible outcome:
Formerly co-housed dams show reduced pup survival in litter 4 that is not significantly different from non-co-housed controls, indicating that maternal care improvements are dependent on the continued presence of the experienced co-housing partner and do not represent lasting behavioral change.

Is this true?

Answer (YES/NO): NO